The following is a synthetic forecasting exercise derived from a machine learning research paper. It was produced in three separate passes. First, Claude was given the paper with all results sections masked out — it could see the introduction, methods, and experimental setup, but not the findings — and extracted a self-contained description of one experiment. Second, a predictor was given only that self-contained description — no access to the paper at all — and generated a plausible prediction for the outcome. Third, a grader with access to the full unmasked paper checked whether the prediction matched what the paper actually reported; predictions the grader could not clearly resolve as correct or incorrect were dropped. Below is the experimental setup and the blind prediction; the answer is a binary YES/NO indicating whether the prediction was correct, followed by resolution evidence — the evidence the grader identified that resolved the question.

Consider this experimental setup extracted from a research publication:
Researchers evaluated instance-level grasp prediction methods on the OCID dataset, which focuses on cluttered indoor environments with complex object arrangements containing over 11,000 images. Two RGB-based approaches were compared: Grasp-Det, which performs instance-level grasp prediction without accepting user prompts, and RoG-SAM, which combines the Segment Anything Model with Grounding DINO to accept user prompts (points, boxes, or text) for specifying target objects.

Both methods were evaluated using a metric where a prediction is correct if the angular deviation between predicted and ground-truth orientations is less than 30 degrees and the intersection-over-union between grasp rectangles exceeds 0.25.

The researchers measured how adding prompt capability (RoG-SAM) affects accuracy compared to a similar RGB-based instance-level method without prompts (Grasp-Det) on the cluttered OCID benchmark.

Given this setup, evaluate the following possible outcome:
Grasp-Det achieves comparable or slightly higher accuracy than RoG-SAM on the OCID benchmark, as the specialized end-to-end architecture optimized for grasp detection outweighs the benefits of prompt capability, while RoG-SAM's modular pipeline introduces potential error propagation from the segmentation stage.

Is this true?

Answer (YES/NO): NO